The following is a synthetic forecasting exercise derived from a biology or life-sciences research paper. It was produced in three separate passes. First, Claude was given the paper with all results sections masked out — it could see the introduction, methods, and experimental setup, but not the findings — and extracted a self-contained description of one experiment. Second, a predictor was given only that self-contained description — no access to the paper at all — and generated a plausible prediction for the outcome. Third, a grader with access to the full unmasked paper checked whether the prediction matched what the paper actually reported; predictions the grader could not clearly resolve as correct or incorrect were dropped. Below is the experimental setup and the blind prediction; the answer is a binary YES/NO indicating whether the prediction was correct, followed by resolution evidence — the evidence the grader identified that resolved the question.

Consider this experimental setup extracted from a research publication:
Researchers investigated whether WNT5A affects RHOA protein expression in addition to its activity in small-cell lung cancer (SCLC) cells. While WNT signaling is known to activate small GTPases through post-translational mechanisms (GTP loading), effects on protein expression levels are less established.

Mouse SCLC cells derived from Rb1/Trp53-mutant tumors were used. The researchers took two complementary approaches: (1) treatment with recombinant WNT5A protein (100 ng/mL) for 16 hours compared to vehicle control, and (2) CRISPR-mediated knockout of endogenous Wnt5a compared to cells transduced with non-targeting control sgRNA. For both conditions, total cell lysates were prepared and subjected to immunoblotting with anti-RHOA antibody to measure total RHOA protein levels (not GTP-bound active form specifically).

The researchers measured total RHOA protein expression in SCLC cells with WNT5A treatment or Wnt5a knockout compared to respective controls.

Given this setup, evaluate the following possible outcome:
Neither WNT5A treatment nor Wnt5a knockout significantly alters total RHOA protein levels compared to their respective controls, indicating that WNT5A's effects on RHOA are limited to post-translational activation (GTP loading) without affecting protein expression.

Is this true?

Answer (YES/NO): NO